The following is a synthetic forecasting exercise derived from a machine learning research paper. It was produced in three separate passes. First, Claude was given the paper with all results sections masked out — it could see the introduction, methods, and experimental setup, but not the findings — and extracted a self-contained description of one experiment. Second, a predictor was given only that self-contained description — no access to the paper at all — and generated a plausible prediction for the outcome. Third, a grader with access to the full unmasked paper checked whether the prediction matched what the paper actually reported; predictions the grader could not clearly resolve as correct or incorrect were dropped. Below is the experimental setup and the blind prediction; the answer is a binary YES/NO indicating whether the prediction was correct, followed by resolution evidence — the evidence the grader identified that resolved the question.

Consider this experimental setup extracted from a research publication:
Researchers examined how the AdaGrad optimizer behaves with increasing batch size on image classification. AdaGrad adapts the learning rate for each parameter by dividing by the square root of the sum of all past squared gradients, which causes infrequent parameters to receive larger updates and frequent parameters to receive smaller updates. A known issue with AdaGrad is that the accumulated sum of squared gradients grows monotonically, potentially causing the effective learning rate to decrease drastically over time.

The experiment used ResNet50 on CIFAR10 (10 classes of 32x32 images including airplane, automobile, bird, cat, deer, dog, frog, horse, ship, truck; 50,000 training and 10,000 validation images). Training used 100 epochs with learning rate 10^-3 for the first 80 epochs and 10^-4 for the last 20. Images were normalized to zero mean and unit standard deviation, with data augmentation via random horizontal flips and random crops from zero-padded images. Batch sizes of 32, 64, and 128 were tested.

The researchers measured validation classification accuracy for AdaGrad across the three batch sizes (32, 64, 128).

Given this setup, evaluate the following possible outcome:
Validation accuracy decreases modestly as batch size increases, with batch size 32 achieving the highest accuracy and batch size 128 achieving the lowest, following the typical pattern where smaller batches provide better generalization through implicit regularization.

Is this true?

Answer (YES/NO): YES